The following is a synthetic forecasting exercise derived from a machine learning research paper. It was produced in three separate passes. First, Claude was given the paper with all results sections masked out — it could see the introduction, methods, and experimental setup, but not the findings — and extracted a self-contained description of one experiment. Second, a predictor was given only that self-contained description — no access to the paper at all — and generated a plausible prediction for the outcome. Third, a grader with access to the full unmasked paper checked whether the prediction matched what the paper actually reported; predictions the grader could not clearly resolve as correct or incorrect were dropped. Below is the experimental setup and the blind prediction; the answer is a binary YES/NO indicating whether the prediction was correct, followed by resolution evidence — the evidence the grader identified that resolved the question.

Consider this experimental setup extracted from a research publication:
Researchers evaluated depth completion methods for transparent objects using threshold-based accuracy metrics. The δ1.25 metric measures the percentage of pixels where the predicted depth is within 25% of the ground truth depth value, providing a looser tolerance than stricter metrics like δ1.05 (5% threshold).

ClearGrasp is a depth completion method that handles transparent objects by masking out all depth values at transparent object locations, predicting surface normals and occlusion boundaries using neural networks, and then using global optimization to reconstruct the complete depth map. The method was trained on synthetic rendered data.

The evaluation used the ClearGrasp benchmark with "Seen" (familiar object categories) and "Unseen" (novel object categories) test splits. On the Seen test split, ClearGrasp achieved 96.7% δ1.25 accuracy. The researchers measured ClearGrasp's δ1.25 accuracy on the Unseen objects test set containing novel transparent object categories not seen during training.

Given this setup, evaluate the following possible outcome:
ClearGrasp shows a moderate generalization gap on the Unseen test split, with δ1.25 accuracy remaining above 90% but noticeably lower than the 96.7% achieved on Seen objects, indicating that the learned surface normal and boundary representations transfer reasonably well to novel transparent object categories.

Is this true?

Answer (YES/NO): NO